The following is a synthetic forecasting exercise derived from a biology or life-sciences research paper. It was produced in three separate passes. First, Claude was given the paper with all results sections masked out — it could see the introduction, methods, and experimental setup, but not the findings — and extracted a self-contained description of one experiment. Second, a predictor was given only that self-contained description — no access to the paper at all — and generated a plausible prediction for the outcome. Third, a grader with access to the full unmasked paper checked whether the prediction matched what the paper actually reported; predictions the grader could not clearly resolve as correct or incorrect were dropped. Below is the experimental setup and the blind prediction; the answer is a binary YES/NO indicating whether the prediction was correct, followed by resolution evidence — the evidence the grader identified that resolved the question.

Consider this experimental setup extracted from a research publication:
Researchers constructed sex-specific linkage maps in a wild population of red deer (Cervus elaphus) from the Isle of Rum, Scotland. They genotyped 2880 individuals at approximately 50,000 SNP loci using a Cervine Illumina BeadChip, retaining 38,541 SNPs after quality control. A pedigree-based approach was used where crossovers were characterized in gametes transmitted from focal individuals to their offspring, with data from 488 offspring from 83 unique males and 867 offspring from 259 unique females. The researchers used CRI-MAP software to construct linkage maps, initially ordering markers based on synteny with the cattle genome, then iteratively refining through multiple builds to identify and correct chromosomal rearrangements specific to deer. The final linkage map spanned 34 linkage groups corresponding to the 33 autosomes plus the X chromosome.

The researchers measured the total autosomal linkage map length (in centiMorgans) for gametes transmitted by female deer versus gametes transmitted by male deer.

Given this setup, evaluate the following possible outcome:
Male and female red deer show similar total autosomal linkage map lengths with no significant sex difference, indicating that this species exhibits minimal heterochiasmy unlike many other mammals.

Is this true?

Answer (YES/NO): NO